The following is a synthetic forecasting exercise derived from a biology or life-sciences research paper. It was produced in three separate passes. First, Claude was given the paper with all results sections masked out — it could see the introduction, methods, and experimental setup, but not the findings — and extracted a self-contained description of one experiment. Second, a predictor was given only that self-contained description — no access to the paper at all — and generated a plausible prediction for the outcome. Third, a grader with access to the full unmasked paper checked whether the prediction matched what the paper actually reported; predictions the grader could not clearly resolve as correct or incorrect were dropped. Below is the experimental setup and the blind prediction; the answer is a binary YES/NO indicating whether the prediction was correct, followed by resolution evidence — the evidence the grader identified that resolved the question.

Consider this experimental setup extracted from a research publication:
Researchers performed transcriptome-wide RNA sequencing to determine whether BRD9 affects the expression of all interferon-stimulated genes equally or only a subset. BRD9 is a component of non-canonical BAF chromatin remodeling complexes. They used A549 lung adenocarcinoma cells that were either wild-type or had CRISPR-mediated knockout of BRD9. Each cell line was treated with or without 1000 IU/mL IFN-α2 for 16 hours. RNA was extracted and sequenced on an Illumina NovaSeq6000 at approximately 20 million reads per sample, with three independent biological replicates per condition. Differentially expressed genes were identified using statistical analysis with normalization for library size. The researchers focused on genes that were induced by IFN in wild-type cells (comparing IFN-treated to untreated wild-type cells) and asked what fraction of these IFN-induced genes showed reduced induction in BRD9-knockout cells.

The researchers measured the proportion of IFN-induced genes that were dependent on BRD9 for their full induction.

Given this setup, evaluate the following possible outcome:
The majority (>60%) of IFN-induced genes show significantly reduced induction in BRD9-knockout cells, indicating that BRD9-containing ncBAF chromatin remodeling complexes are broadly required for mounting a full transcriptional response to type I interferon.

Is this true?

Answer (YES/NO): NO